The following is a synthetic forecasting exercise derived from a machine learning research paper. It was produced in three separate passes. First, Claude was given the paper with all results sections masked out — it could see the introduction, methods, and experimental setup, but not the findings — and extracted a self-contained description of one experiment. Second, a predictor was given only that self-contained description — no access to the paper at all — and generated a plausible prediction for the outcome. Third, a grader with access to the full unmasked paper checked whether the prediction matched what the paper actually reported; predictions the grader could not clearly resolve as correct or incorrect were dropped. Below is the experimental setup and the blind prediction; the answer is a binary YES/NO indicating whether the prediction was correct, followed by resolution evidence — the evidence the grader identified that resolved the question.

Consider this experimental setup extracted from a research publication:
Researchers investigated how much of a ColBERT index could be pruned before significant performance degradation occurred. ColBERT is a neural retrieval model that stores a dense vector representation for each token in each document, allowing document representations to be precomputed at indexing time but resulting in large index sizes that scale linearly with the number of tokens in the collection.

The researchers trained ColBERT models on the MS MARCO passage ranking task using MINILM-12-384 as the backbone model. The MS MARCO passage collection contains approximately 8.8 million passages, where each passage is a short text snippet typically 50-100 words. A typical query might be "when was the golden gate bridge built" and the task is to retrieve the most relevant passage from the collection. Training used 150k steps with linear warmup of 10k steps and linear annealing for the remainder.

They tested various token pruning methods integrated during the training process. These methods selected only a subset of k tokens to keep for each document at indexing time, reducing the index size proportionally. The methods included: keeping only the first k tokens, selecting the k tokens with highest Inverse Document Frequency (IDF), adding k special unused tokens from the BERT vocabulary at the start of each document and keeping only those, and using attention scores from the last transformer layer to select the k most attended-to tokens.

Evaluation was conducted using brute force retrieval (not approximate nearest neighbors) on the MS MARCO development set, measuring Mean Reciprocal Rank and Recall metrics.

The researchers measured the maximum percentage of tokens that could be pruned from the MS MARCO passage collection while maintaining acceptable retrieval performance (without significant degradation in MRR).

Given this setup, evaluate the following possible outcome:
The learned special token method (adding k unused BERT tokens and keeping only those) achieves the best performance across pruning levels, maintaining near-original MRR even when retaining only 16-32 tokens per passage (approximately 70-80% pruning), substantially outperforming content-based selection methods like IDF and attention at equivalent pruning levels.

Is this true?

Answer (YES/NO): NO